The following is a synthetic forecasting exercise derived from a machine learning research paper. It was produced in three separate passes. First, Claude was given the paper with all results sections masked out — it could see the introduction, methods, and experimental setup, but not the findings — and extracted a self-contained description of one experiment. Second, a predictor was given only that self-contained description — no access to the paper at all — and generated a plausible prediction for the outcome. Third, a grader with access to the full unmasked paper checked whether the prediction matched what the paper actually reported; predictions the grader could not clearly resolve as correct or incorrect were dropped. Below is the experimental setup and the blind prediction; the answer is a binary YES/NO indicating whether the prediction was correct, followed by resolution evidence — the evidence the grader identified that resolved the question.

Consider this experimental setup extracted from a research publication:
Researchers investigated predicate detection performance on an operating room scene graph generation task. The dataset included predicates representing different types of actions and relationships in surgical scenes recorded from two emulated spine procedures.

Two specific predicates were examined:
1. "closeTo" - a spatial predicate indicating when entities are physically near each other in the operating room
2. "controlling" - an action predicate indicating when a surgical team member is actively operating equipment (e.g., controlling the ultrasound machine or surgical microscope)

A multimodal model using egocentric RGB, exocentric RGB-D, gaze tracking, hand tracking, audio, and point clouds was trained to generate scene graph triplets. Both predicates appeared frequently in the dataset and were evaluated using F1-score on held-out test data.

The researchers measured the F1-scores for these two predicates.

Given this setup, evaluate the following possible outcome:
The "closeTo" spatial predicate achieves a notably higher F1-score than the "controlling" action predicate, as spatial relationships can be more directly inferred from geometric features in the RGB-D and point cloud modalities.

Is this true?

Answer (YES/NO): NO